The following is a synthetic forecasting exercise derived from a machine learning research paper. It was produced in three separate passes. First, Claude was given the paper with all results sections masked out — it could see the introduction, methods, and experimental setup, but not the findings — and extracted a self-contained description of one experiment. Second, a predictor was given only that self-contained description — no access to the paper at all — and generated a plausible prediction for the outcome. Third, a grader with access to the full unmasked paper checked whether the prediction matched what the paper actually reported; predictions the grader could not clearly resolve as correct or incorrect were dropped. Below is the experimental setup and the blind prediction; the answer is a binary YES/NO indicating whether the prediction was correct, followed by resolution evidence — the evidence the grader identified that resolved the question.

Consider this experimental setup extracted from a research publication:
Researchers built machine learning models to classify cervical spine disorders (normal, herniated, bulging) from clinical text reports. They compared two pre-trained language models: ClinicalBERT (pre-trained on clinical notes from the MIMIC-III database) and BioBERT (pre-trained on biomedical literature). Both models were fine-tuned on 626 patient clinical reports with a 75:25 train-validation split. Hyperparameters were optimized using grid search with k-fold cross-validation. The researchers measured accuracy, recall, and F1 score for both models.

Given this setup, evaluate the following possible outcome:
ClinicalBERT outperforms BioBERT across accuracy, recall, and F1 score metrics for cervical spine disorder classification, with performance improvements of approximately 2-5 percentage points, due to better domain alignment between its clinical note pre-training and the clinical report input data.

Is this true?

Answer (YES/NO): NO